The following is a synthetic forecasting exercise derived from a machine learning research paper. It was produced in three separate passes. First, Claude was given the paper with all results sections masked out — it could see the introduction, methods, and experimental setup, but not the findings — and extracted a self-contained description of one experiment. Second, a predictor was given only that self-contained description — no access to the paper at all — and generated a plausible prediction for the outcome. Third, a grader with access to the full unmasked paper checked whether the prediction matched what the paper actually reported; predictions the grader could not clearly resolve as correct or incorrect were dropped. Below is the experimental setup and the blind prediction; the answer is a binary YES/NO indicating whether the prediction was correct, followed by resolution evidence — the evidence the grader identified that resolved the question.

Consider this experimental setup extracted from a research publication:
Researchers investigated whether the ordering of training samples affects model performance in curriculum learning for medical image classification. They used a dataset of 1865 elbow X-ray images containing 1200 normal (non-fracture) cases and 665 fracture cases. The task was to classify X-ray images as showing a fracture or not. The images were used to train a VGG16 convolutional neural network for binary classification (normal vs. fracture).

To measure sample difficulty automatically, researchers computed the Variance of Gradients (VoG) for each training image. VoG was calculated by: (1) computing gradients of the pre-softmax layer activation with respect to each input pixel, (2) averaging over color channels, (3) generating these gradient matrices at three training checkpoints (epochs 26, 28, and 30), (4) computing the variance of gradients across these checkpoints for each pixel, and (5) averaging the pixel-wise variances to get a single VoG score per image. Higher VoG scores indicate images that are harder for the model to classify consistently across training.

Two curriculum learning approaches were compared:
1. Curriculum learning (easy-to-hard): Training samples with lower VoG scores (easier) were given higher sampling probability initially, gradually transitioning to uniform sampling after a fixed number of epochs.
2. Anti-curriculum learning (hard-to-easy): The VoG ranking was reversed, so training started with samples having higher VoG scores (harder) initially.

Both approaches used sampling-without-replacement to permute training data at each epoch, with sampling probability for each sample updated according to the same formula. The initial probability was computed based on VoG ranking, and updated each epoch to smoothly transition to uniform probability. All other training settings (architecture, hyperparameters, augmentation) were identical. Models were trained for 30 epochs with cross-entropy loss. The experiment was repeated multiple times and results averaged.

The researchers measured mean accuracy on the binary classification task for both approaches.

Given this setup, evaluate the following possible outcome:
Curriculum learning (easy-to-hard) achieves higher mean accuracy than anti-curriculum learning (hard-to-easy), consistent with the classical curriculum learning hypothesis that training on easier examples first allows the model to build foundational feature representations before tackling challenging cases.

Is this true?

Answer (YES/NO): YES